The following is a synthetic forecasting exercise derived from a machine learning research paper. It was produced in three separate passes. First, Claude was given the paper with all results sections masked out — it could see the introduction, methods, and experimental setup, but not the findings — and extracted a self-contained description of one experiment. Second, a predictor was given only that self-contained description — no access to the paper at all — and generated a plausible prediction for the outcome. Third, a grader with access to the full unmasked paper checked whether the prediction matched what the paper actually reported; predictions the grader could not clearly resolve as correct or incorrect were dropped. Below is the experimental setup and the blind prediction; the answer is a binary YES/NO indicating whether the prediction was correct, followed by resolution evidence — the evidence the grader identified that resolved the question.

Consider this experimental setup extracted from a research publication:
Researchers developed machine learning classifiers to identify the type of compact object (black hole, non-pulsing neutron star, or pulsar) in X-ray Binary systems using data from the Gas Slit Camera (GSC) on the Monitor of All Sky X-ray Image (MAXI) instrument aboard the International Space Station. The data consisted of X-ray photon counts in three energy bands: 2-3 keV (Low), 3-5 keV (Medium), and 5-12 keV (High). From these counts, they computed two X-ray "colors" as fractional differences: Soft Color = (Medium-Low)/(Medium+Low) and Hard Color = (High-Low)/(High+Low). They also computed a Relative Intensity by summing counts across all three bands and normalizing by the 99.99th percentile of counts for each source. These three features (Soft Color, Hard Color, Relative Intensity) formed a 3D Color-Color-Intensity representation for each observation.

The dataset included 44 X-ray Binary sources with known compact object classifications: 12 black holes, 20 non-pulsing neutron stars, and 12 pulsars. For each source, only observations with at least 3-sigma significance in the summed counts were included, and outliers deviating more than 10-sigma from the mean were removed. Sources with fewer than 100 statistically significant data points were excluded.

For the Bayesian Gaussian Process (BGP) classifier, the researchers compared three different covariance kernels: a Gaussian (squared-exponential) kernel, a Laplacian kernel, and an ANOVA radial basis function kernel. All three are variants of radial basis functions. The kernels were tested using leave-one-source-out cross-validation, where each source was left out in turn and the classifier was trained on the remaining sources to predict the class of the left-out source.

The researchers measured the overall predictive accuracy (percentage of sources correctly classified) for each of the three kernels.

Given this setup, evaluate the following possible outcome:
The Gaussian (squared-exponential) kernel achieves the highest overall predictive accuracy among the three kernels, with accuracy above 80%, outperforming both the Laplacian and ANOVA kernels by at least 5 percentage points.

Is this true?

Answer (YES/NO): NO